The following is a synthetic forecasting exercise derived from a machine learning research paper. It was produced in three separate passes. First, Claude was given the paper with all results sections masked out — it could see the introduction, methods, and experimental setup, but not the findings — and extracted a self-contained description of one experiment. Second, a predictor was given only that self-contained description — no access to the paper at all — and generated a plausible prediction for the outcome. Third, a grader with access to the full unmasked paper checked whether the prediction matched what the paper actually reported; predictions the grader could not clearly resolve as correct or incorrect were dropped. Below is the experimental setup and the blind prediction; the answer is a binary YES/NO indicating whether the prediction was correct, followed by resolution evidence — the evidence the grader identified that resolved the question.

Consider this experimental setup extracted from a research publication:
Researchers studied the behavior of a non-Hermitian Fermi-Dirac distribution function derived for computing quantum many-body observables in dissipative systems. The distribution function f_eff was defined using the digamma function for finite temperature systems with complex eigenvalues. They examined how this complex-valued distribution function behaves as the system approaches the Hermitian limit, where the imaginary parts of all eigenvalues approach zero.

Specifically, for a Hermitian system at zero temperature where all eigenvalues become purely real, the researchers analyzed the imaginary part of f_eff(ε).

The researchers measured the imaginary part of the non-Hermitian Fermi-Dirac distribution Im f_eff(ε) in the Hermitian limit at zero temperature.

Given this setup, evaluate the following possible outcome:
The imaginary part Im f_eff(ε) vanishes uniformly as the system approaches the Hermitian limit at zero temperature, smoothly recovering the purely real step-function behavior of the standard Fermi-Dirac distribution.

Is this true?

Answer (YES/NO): NO